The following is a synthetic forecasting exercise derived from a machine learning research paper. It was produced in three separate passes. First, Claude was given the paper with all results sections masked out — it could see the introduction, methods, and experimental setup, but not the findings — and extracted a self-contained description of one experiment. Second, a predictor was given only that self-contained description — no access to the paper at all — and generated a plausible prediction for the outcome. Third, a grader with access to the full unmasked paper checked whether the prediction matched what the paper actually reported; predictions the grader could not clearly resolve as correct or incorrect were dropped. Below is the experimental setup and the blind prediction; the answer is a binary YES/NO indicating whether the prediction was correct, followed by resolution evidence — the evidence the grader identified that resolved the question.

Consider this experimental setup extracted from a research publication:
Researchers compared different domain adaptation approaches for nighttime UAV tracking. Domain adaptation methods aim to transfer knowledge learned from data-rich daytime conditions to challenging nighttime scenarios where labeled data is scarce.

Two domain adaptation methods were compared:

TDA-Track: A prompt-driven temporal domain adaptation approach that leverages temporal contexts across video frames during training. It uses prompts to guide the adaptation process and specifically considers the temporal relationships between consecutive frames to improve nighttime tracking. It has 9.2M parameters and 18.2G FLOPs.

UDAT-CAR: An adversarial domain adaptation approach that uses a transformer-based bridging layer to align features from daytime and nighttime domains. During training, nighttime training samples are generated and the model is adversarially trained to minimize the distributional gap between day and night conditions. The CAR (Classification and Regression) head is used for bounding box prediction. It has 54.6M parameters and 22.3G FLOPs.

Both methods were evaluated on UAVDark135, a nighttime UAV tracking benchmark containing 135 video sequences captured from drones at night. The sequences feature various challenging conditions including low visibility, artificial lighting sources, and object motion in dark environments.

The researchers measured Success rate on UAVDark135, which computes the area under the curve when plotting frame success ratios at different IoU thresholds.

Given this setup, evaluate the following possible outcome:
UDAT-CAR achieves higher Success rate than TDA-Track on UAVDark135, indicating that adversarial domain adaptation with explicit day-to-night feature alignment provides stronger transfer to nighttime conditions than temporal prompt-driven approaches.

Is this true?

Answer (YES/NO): YES